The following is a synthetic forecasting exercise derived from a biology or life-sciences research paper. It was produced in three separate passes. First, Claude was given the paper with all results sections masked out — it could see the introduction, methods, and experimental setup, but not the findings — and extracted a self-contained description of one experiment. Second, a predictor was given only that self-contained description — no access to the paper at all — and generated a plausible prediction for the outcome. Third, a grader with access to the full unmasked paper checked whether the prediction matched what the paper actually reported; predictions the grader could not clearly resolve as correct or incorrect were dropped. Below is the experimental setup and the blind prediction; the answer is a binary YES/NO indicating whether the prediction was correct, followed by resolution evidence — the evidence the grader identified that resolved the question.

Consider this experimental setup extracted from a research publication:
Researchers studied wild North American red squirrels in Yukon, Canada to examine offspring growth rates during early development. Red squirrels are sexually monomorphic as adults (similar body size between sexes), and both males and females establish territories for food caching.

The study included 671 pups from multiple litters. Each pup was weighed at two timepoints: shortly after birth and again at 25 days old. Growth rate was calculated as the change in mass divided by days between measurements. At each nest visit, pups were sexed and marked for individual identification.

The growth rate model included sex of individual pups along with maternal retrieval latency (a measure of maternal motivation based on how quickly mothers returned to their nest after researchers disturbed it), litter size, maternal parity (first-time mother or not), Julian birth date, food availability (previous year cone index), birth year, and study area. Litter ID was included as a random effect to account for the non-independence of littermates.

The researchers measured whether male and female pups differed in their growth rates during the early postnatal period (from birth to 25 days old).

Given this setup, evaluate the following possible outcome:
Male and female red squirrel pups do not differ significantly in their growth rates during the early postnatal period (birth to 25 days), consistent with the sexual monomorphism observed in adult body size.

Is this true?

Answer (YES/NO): YES